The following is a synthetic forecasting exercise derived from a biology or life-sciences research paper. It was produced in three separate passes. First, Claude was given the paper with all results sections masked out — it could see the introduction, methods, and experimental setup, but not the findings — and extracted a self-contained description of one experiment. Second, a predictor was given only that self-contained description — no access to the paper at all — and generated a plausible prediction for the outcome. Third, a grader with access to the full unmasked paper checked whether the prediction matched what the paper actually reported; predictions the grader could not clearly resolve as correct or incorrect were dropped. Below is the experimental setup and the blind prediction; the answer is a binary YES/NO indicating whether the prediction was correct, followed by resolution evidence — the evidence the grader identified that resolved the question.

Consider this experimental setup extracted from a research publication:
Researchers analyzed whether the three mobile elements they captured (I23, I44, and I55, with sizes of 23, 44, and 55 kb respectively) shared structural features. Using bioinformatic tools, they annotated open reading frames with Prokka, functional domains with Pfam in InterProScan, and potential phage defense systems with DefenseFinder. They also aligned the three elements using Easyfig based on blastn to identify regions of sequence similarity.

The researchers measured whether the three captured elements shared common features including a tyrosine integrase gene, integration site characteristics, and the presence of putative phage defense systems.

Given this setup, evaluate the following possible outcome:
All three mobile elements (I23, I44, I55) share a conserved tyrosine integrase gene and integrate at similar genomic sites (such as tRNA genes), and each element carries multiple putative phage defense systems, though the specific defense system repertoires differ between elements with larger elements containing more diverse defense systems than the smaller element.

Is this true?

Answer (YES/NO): NO